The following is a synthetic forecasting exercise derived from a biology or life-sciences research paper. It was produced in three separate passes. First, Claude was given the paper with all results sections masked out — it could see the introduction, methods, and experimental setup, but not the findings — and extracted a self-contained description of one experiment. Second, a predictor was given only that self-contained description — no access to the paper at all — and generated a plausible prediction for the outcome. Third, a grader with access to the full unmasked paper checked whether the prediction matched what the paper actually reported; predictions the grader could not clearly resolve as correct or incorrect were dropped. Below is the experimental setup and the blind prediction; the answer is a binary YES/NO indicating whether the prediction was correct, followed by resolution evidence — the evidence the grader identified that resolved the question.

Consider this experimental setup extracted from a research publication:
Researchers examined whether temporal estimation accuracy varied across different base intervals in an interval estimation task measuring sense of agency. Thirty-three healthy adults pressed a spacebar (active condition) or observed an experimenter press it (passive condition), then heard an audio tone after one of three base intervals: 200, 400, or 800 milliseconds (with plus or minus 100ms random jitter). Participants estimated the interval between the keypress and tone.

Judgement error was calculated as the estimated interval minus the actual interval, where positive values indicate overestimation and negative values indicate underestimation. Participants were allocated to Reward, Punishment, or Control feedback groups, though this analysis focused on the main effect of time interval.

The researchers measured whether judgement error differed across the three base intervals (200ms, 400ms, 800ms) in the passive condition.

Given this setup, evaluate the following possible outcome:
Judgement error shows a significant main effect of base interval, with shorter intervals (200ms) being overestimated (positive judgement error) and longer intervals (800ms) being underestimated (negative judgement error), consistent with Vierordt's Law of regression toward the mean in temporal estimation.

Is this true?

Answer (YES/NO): NO